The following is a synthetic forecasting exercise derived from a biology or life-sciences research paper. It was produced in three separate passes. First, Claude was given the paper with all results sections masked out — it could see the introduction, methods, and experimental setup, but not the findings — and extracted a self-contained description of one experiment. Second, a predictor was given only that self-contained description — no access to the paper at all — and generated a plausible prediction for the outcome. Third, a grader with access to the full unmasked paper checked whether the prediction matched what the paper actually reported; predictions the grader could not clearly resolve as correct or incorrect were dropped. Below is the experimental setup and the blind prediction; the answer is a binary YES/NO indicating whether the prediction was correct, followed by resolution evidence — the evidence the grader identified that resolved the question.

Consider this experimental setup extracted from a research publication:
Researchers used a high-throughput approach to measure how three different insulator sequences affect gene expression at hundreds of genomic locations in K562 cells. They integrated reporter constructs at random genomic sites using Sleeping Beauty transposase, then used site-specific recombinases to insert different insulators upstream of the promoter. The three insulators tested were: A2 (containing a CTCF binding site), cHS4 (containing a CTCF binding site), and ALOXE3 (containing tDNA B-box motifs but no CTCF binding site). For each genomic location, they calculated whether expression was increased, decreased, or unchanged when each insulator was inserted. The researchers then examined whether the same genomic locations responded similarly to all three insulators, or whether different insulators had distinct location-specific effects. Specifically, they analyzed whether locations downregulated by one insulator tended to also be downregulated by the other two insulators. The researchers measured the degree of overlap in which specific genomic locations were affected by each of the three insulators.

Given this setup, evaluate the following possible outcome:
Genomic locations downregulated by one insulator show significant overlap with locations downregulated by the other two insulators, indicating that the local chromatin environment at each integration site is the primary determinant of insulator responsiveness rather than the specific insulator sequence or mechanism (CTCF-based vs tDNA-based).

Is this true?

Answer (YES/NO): NO